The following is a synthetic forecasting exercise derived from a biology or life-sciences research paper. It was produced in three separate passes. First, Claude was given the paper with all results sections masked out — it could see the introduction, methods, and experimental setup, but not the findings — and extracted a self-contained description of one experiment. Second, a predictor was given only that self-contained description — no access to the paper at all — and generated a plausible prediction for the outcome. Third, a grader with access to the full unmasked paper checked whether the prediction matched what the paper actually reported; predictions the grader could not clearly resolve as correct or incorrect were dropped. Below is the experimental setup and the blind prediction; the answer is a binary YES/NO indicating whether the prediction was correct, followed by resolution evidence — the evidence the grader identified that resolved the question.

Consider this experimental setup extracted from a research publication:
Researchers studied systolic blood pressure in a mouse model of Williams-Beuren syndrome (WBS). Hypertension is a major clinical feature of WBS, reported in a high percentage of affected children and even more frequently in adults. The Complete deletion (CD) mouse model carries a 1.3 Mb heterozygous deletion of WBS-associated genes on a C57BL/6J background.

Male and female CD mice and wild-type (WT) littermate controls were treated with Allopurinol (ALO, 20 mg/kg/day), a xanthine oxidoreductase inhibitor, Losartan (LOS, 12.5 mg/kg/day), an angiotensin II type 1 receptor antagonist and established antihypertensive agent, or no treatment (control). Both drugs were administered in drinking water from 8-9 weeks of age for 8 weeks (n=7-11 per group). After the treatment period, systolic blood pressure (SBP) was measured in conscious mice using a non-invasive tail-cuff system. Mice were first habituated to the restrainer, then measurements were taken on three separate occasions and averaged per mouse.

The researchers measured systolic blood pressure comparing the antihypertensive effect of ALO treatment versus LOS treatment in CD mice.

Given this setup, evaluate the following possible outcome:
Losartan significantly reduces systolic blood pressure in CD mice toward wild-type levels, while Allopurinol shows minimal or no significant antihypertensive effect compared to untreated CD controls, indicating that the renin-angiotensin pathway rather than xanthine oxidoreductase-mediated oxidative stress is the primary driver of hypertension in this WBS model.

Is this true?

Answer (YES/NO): NO